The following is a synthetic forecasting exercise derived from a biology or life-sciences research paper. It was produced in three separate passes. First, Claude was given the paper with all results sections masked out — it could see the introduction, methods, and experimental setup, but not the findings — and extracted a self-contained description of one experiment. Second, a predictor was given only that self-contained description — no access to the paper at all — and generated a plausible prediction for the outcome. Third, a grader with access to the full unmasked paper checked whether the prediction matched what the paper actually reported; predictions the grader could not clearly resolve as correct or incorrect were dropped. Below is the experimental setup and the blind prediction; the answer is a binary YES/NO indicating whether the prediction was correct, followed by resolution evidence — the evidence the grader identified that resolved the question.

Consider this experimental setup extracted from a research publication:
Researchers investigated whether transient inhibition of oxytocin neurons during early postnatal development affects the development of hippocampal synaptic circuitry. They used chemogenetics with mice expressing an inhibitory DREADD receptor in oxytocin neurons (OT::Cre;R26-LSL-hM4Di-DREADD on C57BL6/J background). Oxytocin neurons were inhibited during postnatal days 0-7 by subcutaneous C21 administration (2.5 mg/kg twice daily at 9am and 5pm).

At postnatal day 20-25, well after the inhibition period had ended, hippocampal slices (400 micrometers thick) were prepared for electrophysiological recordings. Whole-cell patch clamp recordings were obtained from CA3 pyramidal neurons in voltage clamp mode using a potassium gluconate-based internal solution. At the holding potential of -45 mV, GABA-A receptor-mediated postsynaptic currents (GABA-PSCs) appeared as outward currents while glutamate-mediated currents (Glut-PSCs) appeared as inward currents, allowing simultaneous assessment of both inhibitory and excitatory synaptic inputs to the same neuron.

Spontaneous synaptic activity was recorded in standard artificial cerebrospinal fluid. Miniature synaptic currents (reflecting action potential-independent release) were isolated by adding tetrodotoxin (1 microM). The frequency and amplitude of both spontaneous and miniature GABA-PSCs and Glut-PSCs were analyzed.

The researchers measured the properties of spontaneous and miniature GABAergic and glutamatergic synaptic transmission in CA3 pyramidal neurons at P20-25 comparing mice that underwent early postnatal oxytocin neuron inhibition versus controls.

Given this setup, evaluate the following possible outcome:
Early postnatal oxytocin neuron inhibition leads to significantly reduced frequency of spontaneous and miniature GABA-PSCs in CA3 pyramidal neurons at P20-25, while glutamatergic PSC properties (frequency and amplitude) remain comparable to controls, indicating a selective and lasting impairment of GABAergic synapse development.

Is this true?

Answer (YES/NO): NO